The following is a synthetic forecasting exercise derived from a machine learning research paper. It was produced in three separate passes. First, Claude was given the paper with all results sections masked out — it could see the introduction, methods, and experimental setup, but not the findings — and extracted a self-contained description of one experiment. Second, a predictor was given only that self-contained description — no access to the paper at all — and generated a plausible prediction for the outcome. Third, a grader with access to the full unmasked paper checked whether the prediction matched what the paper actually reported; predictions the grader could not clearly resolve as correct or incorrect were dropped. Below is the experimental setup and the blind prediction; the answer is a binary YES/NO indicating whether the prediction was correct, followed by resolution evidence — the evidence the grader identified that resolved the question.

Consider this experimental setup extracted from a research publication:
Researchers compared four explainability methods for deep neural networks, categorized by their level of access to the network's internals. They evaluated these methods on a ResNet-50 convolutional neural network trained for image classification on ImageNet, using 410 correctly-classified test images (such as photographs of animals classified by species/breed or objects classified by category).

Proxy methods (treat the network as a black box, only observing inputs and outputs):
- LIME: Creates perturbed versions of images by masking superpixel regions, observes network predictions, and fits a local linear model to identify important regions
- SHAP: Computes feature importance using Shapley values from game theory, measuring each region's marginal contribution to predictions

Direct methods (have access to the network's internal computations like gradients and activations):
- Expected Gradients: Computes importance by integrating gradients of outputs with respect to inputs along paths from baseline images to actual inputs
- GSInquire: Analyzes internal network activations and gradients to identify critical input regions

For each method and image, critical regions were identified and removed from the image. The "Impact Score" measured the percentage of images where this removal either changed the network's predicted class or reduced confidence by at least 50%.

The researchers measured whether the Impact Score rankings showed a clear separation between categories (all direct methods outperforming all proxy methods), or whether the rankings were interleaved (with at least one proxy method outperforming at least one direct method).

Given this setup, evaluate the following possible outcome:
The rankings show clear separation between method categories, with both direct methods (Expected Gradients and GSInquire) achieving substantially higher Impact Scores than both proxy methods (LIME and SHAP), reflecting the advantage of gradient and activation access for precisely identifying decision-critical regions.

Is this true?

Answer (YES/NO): YES